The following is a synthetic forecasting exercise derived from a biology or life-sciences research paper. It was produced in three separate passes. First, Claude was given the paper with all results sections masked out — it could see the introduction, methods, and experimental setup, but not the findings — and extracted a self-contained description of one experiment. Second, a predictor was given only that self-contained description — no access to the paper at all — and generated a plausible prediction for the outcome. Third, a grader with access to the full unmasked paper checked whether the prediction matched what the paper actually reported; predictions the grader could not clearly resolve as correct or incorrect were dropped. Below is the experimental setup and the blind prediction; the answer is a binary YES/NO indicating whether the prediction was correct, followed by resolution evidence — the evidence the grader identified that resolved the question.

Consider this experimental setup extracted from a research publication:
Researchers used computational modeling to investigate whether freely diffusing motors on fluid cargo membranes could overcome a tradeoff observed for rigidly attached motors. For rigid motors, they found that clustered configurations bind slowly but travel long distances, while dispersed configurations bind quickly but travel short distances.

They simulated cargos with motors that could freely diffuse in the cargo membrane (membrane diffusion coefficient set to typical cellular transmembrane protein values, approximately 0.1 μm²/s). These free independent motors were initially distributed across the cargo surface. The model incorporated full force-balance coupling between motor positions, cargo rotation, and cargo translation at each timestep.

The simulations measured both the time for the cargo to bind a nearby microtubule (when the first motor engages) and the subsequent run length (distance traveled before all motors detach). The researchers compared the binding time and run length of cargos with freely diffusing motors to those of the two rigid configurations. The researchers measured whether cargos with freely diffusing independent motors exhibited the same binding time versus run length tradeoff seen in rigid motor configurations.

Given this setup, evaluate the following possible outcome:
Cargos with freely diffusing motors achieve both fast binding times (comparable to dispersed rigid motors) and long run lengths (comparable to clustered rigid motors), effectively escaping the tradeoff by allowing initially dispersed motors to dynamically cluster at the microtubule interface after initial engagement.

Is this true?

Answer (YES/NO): NO